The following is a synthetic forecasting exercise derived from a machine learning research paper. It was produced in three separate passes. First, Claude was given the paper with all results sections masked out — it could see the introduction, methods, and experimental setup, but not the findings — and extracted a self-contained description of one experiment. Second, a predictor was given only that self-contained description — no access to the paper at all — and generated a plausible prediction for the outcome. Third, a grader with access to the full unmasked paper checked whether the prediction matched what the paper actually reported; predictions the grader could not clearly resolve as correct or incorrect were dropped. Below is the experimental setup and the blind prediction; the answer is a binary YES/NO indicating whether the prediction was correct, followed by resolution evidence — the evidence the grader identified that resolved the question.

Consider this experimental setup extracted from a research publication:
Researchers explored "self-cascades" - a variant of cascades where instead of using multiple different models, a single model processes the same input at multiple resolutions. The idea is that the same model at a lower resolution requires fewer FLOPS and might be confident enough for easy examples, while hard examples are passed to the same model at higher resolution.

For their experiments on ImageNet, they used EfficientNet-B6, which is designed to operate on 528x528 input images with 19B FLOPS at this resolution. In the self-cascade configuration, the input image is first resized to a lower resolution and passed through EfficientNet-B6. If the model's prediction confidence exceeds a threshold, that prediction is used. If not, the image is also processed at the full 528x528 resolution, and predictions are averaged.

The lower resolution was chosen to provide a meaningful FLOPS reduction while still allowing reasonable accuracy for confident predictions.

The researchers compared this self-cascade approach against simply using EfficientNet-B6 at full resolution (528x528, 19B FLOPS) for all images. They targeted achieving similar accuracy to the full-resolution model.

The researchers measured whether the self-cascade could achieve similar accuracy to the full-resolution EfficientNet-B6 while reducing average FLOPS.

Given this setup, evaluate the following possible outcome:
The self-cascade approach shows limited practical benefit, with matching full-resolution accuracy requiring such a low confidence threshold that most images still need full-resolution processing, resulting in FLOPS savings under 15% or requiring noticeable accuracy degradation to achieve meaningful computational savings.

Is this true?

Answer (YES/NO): NO